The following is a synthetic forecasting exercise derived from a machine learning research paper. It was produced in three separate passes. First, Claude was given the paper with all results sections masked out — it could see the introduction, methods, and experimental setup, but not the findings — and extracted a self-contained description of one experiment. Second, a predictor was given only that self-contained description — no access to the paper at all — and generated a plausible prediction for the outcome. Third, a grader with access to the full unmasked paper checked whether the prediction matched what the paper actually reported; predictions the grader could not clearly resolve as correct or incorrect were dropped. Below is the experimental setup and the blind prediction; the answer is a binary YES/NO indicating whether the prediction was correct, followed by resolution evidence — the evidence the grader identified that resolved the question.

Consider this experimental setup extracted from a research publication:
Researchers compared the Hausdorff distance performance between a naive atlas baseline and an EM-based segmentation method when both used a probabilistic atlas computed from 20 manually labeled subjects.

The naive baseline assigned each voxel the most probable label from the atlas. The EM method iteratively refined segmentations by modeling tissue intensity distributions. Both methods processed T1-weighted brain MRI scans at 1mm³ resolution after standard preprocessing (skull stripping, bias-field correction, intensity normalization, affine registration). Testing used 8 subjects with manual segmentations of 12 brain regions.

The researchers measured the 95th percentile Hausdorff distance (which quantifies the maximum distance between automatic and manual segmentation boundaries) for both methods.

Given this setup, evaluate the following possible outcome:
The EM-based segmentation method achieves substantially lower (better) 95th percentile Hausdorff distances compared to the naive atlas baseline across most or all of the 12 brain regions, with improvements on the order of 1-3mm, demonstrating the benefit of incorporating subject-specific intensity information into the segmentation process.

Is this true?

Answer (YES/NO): NO